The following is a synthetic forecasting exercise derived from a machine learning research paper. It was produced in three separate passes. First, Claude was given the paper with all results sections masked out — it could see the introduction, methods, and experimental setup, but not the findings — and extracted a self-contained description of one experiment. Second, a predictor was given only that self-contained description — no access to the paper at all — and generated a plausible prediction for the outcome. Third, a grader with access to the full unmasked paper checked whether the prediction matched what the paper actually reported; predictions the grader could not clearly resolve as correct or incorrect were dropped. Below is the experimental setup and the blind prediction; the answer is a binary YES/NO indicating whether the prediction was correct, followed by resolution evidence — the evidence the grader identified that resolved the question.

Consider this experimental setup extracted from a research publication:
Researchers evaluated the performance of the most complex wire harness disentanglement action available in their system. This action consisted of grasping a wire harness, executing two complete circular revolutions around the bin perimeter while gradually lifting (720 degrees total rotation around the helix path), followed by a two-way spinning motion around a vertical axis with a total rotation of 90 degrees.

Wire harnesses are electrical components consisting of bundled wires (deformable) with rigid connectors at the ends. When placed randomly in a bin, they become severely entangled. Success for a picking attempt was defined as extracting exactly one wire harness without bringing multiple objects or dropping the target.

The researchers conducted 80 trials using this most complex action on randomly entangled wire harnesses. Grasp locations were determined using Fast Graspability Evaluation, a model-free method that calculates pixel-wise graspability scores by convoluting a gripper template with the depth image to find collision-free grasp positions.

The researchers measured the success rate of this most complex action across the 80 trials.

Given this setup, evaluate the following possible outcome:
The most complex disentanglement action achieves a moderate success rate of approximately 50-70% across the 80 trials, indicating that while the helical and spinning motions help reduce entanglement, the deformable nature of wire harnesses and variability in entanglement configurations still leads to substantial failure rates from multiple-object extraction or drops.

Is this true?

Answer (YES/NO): NO